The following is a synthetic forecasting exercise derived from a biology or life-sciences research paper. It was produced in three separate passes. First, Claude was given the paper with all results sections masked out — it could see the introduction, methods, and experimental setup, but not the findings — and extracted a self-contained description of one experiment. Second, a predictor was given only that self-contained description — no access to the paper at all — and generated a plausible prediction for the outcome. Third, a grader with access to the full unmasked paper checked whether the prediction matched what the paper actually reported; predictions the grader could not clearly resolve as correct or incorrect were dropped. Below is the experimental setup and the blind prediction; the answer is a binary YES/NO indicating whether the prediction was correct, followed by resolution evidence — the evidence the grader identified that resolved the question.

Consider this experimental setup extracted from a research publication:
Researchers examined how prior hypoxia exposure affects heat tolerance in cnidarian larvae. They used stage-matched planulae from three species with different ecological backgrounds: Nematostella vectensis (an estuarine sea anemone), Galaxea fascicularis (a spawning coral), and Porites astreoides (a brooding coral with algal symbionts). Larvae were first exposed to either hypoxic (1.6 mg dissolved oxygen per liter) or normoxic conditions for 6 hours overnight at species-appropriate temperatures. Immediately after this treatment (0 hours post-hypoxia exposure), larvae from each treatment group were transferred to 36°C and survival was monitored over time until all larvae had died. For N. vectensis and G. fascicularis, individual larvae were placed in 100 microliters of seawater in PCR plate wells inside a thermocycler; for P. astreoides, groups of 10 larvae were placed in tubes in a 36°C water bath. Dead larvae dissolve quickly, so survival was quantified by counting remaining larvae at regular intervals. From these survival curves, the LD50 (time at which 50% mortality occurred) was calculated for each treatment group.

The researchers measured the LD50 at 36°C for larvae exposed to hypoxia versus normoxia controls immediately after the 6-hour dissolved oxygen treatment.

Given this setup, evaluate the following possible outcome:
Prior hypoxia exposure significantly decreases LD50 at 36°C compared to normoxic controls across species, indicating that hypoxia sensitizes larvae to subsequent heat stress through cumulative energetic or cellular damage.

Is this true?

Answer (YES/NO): NO